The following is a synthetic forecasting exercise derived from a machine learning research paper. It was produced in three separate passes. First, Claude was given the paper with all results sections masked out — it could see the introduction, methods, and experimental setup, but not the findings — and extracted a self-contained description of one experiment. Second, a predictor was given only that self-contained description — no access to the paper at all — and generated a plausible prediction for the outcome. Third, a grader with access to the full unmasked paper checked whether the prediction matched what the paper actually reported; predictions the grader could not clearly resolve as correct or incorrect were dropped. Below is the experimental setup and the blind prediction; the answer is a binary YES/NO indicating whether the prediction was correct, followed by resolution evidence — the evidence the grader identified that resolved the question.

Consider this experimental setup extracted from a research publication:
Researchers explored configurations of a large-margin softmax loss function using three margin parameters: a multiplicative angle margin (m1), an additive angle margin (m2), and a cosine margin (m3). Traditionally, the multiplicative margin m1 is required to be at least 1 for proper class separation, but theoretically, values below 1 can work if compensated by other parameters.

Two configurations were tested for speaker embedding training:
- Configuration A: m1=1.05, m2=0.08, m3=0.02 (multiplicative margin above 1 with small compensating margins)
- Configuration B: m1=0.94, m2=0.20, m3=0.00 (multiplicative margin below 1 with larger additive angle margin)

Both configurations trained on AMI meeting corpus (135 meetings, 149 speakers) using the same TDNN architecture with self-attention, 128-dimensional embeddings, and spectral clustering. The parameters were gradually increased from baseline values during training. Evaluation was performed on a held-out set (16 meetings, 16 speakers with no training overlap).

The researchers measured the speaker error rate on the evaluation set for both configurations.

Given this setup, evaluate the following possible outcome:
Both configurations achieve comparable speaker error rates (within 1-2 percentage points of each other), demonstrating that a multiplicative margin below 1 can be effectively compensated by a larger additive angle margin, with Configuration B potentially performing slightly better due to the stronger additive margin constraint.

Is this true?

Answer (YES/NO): NO